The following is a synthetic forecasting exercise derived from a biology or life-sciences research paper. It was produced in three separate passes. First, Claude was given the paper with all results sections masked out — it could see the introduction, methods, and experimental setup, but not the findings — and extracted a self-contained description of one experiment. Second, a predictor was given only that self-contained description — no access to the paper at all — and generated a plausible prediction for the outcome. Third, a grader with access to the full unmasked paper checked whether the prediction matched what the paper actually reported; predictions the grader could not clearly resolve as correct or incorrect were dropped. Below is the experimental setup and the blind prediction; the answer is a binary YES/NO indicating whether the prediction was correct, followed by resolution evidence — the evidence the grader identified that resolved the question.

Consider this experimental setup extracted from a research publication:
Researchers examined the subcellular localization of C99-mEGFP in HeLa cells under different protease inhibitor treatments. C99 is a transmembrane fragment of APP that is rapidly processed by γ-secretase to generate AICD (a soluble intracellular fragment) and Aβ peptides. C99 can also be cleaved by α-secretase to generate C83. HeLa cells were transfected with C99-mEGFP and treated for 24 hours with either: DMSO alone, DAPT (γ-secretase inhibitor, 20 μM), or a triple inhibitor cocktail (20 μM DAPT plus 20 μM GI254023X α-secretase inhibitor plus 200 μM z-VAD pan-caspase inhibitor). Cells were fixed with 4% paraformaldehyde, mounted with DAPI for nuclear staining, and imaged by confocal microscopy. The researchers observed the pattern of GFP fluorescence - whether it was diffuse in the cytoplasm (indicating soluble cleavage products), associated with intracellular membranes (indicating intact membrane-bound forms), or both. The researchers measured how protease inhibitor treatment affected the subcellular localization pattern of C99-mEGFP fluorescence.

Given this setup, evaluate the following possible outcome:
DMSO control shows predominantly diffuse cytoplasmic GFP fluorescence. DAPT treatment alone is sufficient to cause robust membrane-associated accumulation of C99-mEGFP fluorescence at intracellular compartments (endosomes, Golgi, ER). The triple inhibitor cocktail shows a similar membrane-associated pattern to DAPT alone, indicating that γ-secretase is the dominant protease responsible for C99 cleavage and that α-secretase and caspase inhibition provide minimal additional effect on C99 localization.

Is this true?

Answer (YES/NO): NO